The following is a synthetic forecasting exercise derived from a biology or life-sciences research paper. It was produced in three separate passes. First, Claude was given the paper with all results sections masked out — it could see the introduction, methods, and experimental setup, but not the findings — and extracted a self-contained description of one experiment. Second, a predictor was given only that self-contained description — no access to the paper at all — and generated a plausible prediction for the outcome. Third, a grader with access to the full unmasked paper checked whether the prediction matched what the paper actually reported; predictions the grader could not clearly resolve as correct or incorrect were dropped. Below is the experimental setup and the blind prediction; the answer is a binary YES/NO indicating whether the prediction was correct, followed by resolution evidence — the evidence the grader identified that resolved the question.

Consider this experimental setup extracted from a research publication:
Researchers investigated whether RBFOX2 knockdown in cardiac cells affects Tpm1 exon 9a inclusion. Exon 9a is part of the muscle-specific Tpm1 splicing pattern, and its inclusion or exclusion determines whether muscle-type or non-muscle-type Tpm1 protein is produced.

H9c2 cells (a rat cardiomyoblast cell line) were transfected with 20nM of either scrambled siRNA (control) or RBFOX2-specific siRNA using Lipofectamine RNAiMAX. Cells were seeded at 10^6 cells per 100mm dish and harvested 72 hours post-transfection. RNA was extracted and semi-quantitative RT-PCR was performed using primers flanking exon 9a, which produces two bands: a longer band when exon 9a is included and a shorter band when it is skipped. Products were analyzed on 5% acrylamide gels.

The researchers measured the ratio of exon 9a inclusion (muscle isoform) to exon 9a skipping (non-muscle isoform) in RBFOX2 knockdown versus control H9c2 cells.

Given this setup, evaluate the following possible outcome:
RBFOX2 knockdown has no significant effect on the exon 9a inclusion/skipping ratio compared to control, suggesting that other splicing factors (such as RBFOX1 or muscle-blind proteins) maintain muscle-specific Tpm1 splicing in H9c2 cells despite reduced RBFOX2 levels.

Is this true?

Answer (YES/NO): NO